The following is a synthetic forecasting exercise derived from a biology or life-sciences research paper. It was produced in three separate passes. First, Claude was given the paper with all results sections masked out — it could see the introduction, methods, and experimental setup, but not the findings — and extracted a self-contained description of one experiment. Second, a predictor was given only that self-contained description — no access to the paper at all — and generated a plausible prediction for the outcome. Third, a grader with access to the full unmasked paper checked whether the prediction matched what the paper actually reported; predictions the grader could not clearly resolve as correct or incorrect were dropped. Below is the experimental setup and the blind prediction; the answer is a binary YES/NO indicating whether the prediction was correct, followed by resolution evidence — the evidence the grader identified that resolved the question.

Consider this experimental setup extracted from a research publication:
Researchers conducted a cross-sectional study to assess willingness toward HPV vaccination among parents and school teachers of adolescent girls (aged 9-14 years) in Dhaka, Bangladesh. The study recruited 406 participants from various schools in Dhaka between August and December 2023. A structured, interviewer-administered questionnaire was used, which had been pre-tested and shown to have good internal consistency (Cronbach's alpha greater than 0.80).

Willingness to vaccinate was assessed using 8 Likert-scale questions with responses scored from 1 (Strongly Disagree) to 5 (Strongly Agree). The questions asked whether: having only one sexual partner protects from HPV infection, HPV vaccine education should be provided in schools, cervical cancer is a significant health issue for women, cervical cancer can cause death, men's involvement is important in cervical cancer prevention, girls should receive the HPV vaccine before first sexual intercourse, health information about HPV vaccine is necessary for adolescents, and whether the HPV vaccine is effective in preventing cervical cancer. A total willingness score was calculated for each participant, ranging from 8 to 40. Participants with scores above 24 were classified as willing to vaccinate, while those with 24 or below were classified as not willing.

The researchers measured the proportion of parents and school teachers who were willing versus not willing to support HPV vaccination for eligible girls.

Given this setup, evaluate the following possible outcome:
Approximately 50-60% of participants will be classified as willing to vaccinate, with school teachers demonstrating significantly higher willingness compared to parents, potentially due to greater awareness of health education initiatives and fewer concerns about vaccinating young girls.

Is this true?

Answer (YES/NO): NO